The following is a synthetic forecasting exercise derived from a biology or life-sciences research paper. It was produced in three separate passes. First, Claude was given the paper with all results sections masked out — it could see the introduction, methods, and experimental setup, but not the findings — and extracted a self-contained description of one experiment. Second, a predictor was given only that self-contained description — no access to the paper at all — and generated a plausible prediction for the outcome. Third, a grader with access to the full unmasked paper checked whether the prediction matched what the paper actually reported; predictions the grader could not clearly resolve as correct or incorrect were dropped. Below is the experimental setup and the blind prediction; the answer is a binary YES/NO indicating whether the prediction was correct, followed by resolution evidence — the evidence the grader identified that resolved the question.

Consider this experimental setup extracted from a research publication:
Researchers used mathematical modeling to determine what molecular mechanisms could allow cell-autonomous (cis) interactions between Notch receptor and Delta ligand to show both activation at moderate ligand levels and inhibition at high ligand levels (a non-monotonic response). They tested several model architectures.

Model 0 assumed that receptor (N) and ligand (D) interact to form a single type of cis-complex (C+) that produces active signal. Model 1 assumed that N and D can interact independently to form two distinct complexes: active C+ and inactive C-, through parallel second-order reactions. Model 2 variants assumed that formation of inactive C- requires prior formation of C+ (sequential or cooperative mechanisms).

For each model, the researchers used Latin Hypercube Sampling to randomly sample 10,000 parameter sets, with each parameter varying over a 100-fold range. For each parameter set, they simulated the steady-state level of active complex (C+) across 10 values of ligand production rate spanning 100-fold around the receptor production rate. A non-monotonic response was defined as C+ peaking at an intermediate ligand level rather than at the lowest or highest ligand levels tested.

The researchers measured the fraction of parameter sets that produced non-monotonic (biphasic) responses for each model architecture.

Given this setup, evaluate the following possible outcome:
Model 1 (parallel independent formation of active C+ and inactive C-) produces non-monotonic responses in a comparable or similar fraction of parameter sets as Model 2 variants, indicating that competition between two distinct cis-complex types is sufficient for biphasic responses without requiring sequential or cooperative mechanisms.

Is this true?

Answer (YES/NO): NO